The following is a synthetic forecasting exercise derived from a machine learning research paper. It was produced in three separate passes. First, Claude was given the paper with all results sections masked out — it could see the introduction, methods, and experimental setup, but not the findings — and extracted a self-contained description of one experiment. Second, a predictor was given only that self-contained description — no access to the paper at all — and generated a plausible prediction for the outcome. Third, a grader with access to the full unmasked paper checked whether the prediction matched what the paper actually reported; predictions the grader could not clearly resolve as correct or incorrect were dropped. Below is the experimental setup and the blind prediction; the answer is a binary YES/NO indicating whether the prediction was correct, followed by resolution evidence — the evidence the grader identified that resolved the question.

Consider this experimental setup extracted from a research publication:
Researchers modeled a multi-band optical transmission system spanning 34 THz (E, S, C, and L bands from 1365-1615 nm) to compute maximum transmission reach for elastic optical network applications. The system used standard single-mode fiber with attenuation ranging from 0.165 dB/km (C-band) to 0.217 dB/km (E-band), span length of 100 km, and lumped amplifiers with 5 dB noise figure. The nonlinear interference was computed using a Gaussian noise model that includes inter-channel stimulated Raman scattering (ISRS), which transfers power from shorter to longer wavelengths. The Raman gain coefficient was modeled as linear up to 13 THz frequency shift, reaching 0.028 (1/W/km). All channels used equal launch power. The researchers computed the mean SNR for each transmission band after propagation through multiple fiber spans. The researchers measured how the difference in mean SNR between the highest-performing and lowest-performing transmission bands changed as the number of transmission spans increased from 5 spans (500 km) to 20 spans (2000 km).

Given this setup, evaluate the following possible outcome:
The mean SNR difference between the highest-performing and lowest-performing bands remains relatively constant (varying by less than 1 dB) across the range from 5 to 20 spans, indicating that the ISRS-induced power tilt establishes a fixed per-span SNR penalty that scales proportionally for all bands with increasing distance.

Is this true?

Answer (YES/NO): YES